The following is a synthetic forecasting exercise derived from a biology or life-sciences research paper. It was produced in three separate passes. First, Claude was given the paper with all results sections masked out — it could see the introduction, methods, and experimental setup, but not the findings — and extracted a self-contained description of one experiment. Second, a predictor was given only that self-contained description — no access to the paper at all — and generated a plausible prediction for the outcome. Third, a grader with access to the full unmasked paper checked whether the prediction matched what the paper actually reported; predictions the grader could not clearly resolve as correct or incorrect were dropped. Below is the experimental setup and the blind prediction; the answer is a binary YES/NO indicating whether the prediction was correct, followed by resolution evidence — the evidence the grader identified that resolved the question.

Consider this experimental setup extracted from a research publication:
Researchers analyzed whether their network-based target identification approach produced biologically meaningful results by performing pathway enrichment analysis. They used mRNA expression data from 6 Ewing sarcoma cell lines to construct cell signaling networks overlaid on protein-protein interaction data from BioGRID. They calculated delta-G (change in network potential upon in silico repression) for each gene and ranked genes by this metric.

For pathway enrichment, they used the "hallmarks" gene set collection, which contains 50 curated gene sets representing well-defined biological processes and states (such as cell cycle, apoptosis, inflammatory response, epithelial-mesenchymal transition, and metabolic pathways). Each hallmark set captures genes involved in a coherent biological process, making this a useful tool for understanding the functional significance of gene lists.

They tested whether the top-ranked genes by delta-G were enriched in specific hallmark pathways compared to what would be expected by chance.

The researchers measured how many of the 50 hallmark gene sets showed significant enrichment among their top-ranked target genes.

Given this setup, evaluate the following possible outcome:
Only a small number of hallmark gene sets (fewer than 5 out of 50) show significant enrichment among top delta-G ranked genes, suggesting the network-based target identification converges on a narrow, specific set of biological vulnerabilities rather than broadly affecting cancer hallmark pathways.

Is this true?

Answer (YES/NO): NO